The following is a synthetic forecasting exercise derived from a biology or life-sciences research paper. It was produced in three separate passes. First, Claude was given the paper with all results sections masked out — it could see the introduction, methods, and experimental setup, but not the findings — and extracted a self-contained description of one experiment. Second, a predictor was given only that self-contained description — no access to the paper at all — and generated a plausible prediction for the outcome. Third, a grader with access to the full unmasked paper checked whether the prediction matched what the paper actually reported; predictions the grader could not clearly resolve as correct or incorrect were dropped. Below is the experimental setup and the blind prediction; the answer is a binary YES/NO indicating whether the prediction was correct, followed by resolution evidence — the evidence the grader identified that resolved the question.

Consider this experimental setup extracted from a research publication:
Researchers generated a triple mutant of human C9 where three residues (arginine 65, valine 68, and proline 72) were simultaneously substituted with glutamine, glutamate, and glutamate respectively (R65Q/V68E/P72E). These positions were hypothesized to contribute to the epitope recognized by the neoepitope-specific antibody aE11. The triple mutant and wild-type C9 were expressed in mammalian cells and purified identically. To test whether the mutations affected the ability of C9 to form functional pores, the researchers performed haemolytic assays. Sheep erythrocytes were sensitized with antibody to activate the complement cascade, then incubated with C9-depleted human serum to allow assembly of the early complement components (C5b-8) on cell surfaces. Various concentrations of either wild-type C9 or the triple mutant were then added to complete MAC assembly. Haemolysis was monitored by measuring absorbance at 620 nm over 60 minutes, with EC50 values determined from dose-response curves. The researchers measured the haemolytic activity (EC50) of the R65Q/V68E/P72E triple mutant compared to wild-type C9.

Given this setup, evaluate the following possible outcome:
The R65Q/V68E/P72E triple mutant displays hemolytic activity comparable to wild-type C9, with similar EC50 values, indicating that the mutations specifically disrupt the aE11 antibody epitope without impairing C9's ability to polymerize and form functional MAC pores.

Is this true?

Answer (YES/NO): YES